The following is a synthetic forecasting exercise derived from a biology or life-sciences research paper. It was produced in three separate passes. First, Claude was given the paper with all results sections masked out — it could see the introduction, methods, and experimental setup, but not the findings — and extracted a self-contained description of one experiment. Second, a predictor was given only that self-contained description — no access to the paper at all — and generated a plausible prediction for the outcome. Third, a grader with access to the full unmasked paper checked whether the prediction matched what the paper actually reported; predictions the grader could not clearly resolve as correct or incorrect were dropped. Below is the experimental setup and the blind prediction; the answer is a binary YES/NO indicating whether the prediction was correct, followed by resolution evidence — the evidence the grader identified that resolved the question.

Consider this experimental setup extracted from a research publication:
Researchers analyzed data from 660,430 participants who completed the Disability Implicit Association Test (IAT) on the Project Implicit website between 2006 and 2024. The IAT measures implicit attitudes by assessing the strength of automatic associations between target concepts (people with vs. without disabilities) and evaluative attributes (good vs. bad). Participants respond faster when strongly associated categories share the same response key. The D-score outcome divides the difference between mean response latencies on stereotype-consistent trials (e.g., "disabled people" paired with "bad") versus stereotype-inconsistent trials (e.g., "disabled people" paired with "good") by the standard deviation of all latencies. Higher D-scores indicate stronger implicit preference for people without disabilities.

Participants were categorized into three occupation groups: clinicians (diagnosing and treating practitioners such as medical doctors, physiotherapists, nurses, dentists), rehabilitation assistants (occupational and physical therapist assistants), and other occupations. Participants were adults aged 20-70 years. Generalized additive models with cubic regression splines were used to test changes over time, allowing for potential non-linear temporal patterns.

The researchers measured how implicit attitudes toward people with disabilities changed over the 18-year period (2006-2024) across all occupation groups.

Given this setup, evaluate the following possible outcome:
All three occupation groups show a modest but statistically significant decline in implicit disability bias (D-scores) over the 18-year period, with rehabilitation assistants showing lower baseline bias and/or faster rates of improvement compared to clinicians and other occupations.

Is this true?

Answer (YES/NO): NO